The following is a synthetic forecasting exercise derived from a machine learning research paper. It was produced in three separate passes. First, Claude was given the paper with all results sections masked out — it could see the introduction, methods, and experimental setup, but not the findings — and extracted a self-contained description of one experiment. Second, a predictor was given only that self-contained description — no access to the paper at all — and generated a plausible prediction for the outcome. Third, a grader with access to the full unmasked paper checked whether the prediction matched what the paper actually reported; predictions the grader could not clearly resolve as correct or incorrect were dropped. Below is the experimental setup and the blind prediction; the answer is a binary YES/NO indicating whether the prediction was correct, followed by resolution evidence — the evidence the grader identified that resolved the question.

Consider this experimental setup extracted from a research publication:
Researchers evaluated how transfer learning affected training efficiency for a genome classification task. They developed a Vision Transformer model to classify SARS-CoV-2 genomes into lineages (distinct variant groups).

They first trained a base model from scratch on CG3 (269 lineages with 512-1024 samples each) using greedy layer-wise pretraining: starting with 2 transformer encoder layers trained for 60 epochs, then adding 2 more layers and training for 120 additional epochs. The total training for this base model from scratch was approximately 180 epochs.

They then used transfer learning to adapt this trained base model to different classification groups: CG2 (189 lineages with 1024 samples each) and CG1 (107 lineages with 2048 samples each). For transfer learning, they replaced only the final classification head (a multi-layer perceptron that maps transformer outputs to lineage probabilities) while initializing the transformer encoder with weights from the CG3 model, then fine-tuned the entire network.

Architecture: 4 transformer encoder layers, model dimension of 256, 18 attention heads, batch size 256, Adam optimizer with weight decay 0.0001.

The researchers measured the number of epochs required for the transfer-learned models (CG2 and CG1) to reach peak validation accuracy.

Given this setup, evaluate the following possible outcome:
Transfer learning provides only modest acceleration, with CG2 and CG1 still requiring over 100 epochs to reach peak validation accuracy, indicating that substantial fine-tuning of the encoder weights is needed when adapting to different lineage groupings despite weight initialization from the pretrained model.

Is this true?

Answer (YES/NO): NO